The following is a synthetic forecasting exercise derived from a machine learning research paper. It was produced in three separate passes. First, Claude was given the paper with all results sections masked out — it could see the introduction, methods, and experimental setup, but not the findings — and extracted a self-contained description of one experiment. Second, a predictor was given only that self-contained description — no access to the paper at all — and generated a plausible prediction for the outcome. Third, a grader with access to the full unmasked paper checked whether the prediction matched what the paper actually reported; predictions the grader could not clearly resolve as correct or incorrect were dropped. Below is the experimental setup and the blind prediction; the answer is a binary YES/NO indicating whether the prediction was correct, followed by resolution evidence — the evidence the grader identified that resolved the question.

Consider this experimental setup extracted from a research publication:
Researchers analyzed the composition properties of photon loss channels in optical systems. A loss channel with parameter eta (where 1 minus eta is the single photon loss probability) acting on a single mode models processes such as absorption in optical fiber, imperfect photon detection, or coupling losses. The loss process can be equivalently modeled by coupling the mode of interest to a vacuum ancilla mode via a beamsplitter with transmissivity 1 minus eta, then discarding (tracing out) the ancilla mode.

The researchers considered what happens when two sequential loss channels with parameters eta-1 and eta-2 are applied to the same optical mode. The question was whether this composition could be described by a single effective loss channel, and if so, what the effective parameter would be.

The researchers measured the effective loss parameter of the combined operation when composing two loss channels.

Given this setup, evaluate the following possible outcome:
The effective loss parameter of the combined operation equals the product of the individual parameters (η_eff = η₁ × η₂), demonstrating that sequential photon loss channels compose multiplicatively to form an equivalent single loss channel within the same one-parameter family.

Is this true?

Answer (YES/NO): YES